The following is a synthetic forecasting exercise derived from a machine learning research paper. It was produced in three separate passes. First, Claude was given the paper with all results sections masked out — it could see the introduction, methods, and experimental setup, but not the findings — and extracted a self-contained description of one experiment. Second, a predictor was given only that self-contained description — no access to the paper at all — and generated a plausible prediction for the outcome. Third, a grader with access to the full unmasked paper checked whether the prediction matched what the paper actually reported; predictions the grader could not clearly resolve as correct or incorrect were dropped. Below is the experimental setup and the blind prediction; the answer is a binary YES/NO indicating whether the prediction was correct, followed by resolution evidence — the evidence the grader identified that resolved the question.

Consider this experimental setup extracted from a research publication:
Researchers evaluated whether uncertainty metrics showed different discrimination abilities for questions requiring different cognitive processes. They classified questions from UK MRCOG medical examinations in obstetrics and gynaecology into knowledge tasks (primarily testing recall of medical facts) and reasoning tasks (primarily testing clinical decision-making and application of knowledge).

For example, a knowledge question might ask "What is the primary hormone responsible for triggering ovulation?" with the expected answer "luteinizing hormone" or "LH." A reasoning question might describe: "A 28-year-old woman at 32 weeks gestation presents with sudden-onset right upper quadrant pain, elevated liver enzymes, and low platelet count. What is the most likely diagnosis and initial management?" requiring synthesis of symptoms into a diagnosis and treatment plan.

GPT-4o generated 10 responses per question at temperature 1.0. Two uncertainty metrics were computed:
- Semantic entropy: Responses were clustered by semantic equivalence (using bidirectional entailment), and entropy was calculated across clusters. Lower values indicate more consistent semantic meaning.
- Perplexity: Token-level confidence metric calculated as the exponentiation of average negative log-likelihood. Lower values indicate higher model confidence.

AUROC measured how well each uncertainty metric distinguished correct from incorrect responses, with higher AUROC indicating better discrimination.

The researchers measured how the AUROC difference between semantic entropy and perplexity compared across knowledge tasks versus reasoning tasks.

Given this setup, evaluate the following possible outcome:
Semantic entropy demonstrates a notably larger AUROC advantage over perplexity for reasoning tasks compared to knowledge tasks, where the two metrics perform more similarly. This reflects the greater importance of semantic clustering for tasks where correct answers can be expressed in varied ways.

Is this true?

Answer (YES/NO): NO